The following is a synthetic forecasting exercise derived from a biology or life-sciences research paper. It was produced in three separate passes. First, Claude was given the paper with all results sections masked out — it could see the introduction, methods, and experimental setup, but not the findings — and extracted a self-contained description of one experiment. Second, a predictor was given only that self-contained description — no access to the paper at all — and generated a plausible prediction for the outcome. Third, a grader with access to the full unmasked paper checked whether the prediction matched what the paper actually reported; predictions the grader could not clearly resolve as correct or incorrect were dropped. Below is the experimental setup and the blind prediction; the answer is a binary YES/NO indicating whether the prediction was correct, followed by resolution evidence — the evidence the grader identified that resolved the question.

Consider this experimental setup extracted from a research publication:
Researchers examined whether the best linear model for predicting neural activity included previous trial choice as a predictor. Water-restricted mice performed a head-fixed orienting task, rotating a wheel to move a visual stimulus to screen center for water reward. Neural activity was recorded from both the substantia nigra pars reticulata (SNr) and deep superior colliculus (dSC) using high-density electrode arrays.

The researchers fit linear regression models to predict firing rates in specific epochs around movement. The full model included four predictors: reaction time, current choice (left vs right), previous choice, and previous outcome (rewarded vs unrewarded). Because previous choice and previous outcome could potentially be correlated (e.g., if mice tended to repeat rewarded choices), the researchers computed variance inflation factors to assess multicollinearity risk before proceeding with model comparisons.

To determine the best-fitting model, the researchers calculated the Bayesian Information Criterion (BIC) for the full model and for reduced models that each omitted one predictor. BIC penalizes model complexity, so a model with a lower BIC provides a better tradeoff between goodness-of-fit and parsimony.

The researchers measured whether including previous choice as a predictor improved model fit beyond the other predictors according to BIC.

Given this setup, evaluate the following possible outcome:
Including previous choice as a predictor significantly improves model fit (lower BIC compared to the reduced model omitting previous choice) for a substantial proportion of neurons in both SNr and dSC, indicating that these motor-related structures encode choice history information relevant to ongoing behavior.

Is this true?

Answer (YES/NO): NO